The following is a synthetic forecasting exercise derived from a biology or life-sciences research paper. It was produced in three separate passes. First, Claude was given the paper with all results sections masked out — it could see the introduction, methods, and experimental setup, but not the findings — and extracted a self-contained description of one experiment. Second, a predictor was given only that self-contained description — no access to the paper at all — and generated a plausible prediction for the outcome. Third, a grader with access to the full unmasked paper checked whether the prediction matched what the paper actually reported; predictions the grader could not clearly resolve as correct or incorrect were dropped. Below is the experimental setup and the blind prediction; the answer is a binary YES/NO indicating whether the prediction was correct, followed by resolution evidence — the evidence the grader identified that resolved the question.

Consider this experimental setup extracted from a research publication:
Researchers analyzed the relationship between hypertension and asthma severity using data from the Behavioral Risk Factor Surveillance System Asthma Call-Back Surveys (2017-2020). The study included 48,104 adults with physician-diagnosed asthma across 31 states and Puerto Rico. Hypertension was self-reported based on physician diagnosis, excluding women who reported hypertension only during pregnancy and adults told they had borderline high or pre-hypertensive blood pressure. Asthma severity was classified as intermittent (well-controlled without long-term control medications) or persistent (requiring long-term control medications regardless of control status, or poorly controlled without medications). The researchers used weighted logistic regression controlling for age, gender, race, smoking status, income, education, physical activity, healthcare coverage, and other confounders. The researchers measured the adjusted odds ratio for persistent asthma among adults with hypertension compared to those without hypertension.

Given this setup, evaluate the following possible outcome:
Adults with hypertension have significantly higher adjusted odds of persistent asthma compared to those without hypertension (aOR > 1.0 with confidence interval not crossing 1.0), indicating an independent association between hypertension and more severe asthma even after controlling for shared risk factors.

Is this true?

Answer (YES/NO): YES